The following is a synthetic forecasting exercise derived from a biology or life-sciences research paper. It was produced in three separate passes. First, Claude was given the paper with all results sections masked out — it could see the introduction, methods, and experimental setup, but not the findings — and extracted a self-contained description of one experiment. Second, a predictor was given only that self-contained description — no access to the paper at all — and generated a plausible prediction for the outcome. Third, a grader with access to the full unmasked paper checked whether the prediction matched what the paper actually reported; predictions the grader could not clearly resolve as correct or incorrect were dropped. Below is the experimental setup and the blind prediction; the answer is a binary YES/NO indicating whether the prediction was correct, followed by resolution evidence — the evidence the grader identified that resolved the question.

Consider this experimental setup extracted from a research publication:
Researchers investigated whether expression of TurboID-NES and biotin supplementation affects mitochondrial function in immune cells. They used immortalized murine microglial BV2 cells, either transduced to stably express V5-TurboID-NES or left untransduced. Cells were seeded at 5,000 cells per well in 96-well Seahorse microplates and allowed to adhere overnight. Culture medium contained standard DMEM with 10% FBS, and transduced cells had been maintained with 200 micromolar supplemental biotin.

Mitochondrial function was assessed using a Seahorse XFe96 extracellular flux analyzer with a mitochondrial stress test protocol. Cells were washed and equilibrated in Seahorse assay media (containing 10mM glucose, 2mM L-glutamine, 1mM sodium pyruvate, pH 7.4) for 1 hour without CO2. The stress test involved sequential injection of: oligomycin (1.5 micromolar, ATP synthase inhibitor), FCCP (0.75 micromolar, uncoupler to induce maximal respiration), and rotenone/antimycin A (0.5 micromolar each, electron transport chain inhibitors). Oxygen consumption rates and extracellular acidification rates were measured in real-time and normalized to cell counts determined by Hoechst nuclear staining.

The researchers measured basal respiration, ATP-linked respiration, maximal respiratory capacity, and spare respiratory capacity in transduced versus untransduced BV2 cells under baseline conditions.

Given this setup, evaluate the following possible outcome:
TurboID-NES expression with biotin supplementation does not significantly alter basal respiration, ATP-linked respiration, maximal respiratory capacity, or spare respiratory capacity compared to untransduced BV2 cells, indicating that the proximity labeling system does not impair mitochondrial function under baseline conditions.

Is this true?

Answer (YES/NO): YES